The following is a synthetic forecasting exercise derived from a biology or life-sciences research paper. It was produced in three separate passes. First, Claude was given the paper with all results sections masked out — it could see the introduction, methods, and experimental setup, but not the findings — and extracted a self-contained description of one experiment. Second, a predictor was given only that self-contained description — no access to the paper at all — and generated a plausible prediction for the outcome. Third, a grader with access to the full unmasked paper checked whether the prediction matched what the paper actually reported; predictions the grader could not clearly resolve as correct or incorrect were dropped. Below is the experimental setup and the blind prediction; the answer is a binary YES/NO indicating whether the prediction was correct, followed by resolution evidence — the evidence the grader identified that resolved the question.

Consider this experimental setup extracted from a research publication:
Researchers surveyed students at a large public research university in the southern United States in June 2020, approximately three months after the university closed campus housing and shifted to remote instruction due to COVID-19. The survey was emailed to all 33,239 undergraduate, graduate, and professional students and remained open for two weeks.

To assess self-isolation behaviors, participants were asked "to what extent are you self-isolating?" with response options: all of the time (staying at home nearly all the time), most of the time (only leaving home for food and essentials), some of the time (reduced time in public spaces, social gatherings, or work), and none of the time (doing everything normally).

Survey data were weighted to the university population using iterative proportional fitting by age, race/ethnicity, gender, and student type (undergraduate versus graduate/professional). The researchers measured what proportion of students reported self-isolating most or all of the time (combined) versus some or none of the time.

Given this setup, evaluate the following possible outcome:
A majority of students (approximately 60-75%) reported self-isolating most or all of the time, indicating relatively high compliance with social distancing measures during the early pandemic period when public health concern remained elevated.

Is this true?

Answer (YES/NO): YES